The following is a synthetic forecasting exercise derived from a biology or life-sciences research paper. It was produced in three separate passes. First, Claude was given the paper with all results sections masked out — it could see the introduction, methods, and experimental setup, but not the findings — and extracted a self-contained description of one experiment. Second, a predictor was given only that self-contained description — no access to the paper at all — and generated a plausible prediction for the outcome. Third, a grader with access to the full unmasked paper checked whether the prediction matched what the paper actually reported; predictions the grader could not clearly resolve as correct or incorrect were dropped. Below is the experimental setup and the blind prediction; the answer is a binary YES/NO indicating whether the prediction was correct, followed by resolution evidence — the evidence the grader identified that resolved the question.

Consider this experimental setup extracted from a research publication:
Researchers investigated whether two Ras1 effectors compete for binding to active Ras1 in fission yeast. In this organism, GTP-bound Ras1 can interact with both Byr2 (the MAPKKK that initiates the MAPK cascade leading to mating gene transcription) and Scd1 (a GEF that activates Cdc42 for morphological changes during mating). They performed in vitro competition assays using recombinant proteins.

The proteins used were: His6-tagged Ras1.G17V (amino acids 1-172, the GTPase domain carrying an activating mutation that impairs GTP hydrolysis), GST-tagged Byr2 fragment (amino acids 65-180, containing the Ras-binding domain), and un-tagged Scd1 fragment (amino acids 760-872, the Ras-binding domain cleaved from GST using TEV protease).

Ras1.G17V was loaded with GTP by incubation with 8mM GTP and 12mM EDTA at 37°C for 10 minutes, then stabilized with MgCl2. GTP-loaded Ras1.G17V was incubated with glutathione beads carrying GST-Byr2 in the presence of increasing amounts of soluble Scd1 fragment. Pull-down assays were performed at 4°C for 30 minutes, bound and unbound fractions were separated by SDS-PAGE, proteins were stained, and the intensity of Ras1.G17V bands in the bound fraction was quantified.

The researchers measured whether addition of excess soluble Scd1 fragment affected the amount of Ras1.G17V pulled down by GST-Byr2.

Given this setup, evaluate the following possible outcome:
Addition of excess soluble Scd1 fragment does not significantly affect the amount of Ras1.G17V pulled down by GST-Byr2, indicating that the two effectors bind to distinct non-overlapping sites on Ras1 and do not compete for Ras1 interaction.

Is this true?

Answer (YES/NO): NO